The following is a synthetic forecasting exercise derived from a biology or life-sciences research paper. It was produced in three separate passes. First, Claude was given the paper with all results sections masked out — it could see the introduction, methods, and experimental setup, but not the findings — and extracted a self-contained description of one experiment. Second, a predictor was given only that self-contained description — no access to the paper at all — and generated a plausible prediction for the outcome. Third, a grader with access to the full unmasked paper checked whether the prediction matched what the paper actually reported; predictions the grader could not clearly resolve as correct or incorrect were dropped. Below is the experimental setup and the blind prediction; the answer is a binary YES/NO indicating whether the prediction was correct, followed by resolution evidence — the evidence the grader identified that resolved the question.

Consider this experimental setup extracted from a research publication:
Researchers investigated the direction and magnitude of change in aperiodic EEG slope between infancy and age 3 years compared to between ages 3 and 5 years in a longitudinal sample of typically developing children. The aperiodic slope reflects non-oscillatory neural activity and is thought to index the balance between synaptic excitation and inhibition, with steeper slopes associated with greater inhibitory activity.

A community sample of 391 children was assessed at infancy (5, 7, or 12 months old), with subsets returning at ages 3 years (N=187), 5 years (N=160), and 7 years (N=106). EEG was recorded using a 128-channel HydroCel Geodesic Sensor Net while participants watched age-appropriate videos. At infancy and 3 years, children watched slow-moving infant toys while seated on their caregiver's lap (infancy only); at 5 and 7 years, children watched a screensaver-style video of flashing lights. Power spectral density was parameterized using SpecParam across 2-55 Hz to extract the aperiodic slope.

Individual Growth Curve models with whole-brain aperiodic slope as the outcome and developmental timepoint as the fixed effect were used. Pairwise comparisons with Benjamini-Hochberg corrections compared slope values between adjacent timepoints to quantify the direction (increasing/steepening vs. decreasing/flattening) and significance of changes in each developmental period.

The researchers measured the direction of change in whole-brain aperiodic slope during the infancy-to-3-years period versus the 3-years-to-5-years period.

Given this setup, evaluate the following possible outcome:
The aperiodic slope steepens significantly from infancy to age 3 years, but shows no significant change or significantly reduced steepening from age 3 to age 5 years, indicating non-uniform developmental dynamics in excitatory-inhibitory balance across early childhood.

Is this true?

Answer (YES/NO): YES